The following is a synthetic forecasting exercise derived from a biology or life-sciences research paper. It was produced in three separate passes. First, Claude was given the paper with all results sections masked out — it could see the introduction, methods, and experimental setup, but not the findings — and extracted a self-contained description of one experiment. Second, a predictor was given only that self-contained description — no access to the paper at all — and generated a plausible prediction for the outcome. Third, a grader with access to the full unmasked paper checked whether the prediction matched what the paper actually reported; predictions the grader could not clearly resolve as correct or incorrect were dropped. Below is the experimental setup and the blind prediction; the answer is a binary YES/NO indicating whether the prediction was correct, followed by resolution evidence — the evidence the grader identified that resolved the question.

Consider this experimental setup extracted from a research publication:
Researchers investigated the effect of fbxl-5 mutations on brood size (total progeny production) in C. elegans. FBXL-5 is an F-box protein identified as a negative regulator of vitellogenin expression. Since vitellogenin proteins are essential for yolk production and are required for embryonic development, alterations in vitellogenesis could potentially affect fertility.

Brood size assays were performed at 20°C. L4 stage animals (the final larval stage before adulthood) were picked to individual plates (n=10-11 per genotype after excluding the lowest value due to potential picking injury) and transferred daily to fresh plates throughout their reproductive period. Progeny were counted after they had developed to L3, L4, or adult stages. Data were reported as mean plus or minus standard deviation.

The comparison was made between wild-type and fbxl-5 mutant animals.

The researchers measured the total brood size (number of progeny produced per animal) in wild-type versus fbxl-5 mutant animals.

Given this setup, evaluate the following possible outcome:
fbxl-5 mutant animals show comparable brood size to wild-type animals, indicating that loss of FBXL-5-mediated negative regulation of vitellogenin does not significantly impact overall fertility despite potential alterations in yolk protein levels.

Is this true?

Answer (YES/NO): NO